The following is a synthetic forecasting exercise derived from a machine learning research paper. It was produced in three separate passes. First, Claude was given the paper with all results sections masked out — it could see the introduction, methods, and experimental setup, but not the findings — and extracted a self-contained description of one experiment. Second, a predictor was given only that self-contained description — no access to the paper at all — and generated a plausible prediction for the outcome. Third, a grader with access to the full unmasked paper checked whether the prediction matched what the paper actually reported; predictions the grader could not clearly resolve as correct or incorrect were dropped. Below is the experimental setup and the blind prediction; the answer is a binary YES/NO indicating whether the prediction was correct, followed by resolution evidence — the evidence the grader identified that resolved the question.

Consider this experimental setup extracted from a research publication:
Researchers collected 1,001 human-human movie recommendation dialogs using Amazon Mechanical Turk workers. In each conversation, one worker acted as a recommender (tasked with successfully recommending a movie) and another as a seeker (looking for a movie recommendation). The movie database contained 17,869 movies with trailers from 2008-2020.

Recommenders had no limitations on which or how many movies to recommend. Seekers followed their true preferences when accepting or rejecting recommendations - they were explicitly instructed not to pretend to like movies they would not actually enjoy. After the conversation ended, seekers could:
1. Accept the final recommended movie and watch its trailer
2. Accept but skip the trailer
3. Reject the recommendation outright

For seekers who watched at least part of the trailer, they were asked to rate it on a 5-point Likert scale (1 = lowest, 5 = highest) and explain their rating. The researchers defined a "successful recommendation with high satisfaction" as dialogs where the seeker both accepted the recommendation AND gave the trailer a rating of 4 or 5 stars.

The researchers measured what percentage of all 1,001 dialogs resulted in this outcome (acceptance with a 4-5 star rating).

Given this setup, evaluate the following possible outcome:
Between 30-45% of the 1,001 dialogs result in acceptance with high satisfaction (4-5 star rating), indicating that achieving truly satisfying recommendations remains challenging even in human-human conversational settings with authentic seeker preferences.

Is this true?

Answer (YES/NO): NO